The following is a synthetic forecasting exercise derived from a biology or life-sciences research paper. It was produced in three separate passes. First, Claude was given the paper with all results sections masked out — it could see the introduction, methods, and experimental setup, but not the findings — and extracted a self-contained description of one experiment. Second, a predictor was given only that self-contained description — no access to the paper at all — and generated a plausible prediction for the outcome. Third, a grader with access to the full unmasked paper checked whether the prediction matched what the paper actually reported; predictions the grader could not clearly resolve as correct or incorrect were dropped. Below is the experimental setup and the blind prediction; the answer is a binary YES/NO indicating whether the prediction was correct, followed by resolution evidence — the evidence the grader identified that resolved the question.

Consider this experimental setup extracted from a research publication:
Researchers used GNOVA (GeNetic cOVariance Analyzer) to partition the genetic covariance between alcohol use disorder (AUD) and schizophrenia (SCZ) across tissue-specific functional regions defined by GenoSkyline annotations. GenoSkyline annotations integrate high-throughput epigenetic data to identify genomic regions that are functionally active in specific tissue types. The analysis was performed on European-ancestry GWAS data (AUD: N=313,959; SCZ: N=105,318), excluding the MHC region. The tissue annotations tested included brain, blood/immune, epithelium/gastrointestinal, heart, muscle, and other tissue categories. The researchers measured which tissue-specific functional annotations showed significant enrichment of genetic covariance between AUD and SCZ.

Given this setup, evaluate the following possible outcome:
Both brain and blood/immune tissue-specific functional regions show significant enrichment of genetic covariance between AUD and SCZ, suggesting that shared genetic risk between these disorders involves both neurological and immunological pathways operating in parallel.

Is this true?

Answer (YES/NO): NO